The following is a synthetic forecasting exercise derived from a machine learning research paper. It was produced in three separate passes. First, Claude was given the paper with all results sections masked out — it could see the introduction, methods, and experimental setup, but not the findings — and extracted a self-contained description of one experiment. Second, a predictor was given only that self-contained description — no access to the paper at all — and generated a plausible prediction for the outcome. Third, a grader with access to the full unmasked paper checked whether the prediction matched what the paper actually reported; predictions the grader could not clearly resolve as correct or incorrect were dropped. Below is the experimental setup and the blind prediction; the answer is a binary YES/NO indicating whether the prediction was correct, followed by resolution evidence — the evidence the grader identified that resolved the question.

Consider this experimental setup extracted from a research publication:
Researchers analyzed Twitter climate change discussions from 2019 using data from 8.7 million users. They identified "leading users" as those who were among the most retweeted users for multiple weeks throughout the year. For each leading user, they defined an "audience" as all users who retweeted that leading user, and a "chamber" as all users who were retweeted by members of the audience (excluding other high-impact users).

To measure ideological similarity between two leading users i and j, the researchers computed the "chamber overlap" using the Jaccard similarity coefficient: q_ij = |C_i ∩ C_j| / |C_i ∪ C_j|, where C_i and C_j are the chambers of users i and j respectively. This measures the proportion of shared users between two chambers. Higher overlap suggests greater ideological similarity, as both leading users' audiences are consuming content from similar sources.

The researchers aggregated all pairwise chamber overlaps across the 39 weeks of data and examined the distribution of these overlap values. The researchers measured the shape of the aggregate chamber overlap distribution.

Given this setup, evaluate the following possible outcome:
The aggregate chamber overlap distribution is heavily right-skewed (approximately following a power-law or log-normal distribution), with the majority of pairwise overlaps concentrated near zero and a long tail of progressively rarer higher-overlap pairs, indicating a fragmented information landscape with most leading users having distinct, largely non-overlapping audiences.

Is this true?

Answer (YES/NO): NO